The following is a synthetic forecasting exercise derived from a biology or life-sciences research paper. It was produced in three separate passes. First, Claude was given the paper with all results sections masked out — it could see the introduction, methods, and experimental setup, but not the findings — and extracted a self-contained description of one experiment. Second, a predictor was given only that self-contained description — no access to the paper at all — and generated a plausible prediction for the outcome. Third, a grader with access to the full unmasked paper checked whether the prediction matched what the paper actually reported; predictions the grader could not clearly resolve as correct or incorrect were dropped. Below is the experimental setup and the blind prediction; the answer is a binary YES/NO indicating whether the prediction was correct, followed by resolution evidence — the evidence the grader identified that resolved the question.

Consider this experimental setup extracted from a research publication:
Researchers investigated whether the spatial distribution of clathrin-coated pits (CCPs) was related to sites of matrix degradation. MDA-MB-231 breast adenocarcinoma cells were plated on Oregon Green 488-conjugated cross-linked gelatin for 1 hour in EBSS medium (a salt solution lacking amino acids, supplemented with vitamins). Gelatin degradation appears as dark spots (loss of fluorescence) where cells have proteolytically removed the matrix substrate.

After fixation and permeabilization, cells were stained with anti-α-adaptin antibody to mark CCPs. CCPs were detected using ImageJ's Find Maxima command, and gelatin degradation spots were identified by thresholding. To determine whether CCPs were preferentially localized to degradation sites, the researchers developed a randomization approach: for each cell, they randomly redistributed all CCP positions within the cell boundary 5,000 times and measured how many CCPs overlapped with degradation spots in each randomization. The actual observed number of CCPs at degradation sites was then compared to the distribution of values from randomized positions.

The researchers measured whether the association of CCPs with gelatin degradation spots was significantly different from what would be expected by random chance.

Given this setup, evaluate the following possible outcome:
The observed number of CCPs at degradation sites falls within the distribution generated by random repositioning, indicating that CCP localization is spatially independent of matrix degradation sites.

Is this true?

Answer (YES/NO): NO